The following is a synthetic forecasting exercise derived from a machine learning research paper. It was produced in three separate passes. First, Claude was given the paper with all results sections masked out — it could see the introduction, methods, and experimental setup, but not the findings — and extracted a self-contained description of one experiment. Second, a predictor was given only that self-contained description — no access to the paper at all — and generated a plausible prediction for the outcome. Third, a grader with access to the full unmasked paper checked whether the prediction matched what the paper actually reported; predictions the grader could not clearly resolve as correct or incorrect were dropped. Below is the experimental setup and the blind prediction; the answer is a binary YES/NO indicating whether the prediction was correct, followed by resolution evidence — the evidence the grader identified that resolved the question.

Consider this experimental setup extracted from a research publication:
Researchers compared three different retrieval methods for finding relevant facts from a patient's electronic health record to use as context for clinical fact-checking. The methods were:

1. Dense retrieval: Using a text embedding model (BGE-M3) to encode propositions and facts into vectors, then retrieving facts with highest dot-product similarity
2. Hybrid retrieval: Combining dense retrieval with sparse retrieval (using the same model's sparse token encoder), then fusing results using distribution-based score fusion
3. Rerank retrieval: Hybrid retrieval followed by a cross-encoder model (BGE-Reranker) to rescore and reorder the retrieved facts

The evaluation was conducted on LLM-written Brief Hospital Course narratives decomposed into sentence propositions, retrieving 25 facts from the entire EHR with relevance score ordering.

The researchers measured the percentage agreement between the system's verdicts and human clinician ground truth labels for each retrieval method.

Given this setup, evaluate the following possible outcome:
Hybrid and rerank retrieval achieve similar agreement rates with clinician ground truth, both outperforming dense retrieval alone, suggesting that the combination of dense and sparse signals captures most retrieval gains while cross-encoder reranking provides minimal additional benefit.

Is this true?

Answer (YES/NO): YES